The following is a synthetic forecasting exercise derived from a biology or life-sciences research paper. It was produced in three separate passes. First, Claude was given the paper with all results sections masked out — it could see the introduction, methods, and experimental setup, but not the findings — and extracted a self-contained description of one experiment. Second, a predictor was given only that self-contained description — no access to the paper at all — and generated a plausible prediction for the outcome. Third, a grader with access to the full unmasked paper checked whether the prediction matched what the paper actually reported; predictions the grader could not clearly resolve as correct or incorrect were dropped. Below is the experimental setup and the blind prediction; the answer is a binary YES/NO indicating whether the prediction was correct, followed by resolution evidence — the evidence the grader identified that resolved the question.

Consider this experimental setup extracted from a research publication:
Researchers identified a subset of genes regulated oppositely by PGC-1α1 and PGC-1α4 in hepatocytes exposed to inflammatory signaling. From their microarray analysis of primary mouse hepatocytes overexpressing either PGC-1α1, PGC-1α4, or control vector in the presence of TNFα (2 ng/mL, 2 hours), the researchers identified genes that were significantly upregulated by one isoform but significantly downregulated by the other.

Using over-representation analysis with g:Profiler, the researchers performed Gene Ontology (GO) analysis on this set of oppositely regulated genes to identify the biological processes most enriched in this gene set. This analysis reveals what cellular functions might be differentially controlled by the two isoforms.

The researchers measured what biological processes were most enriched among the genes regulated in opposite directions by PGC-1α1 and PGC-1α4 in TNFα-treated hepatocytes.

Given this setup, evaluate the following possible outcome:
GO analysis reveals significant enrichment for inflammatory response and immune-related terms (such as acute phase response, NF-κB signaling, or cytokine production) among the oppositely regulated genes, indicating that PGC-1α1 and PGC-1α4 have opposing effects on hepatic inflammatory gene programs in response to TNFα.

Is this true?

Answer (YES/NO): NO